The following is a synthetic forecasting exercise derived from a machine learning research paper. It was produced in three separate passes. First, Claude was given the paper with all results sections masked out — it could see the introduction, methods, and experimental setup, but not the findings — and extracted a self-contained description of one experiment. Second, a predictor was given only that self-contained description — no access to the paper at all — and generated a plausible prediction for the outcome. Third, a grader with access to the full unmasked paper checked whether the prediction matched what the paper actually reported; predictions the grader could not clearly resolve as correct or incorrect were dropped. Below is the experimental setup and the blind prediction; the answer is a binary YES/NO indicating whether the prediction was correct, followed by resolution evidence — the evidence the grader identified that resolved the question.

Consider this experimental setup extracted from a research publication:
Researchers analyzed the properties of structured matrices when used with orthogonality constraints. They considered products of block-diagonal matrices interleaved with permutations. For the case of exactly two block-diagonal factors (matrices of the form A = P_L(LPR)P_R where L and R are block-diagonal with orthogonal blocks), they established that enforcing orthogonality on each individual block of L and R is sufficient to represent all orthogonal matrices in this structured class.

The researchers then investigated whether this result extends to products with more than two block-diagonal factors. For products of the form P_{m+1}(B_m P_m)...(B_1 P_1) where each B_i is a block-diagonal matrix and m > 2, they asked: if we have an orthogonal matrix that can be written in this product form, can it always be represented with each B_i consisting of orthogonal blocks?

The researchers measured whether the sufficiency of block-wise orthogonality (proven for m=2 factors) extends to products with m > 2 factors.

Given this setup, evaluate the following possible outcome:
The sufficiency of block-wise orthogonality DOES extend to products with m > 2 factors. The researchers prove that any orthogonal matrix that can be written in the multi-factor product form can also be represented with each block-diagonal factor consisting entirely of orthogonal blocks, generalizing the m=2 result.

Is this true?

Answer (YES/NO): NO